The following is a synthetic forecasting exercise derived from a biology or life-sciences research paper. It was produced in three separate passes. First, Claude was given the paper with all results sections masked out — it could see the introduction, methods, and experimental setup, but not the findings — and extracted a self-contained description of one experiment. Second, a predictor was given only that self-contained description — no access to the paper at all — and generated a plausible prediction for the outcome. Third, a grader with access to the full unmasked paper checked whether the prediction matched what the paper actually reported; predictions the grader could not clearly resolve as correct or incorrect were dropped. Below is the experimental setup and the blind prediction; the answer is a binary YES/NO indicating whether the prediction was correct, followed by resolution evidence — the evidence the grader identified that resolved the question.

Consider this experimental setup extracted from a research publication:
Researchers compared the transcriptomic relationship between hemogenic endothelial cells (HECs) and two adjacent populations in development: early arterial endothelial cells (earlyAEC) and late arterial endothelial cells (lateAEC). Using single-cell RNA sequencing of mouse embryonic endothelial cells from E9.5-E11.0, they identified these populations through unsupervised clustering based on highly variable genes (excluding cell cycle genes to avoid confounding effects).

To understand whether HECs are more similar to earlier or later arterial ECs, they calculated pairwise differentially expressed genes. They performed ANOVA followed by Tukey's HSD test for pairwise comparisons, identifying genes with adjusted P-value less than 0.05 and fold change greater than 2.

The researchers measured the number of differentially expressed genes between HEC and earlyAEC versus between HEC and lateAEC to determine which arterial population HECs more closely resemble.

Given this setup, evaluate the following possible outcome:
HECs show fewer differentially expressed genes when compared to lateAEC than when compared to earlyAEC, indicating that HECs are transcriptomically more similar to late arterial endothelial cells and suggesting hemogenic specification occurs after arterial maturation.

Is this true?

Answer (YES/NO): NO